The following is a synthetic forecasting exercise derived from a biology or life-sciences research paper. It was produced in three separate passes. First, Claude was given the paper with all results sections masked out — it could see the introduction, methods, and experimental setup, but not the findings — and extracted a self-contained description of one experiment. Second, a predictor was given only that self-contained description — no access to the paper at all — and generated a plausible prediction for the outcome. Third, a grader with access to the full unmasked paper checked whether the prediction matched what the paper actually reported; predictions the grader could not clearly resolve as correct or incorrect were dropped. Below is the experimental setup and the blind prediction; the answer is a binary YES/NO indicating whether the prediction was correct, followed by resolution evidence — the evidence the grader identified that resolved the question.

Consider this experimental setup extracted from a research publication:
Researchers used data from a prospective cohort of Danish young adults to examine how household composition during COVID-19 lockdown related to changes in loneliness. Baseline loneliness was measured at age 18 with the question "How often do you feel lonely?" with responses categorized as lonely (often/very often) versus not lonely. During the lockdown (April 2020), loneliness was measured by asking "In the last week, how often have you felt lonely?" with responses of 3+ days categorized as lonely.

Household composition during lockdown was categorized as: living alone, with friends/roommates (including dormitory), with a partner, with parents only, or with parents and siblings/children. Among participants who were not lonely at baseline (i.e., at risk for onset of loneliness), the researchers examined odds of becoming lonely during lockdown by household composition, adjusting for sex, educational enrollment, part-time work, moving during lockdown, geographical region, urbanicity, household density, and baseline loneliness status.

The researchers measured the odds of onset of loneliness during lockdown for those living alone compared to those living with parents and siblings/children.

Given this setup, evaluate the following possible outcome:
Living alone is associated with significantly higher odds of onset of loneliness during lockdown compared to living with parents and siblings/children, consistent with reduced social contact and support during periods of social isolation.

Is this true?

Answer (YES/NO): YES